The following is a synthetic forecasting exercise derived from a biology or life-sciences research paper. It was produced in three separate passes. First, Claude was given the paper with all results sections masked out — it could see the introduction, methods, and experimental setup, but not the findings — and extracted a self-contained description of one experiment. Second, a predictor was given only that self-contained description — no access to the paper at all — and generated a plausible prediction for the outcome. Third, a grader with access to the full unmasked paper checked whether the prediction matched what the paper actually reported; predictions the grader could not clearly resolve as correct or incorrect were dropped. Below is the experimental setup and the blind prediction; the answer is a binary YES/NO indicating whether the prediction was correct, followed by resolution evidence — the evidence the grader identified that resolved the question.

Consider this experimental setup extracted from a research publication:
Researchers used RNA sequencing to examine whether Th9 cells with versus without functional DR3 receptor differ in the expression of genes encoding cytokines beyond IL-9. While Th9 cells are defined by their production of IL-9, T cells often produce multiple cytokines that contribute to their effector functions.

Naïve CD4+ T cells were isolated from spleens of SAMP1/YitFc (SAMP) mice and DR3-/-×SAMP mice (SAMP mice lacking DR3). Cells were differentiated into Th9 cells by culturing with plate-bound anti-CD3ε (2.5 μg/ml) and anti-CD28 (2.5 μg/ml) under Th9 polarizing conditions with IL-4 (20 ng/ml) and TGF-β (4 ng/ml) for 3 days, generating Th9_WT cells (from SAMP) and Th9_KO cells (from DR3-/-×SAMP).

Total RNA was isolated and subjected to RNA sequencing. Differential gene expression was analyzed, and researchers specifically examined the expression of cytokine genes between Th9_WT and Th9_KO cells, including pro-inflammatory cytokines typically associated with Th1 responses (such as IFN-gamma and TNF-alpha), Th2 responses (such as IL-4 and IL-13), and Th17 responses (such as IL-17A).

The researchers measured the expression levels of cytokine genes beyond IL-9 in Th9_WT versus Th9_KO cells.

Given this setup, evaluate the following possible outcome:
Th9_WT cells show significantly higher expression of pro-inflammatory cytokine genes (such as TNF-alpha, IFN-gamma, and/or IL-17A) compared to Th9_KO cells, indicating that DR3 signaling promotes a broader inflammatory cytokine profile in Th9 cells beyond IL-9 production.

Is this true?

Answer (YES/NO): YES